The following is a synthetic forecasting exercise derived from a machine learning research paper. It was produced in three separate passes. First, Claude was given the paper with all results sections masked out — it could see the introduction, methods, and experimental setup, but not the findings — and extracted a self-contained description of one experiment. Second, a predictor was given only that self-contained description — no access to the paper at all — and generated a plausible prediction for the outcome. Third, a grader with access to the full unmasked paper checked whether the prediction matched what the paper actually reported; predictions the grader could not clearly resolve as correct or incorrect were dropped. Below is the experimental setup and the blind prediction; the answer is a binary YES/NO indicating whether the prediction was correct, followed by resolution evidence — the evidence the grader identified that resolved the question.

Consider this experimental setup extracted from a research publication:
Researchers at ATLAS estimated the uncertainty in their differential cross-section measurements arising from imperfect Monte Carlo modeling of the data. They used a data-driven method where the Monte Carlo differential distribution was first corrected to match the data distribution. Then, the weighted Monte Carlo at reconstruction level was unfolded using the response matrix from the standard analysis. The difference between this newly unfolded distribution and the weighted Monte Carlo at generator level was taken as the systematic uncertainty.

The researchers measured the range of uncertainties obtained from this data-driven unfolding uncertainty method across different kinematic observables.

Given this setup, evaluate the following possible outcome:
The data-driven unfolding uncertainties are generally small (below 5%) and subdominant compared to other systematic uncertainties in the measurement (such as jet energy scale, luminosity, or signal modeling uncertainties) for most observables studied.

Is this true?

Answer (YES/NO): NO